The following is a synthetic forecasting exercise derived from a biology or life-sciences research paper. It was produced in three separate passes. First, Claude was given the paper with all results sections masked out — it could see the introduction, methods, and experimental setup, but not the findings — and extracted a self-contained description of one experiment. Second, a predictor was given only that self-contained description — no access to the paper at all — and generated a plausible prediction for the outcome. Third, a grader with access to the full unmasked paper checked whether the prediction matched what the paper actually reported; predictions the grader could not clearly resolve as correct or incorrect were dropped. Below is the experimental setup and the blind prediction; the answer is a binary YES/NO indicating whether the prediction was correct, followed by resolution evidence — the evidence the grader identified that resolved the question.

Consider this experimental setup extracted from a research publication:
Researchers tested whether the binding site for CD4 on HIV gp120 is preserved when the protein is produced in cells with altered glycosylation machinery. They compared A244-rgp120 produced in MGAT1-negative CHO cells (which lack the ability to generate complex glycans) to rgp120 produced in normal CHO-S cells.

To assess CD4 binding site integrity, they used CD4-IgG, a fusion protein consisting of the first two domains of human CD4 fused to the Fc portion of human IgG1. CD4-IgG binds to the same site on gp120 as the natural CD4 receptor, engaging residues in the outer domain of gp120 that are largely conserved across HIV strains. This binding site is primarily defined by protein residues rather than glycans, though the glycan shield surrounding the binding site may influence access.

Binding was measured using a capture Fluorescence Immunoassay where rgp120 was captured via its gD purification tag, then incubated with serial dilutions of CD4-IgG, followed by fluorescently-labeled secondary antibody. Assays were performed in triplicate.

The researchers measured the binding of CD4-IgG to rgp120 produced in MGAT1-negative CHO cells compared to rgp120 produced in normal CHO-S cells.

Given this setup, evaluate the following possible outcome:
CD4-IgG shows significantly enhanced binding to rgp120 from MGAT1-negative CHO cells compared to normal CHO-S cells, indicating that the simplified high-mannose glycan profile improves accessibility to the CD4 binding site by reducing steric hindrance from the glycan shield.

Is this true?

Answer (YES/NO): NO